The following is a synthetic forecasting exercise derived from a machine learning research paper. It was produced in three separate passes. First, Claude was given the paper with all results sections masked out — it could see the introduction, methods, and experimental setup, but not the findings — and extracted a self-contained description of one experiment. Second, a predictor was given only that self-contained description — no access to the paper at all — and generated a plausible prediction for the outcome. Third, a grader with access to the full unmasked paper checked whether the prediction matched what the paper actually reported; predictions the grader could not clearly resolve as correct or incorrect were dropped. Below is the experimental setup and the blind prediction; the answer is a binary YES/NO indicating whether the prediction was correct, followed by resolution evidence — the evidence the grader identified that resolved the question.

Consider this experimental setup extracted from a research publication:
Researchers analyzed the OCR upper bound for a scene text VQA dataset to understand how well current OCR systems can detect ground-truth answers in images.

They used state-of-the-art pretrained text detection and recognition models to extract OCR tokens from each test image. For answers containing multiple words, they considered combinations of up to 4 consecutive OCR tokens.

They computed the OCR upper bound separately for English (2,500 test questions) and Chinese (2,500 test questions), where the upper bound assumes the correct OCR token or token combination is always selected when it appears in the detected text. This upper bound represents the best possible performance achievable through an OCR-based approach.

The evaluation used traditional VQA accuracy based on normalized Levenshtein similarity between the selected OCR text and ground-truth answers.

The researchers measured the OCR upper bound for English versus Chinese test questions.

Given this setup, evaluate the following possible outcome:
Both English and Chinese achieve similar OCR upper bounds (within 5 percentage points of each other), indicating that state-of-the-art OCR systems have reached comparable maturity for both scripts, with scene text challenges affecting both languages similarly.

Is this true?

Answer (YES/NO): NO